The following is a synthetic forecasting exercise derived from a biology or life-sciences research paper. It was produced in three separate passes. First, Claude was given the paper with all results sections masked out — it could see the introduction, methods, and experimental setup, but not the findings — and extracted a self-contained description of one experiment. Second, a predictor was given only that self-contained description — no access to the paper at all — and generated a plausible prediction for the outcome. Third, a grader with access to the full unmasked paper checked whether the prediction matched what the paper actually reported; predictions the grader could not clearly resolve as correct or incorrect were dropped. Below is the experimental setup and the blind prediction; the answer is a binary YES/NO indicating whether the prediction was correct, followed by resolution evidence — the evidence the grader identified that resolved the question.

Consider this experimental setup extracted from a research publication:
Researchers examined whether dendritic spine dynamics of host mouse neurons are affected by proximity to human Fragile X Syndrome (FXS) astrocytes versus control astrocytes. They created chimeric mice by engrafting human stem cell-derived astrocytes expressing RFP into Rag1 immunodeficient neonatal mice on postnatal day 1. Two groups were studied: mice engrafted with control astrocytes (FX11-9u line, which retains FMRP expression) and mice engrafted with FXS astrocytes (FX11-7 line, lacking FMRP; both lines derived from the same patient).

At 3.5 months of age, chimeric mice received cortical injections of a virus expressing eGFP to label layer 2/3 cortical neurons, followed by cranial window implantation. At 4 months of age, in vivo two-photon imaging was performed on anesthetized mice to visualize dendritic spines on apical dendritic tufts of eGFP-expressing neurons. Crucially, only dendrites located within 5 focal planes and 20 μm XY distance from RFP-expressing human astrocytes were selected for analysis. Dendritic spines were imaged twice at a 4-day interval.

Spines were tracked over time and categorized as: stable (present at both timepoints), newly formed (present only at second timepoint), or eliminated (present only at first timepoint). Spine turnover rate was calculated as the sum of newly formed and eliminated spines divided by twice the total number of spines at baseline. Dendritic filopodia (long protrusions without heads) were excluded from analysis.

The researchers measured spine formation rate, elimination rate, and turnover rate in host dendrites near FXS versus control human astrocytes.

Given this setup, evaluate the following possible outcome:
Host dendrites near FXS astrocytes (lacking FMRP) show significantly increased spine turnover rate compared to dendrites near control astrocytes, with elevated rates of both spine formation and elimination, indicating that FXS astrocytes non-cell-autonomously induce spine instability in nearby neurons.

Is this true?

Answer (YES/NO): NO